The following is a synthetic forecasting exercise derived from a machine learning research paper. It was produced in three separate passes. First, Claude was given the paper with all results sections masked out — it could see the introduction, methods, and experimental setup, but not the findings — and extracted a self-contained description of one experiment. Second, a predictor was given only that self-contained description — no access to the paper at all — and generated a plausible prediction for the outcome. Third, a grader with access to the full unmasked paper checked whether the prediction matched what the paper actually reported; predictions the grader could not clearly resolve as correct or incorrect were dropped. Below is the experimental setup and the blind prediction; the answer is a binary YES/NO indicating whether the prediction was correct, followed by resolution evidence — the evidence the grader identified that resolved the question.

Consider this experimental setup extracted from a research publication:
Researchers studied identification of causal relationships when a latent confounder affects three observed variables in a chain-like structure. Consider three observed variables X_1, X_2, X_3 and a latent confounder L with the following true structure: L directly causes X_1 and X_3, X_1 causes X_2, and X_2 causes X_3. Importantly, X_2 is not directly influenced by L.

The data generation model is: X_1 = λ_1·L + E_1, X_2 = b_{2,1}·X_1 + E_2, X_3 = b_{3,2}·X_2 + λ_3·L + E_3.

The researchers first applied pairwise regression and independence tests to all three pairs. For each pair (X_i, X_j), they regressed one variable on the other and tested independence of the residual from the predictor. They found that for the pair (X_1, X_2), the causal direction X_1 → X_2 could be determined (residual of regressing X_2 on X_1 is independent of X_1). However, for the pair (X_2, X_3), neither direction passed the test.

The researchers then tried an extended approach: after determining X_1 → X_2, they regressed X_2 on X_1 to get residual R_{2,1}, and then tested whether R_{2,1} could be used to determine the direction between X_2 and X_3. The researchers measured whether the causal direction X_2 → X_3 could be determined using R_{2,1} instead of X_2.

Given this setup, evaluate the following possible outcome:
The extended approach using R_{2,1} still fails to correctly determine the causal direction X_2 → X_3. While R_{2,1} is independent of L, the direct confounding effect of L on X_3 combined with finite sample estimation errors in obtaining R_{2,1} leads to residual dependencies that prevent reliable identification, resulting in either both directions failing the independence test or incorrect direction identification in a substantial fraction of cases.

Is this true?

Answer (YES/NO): NO